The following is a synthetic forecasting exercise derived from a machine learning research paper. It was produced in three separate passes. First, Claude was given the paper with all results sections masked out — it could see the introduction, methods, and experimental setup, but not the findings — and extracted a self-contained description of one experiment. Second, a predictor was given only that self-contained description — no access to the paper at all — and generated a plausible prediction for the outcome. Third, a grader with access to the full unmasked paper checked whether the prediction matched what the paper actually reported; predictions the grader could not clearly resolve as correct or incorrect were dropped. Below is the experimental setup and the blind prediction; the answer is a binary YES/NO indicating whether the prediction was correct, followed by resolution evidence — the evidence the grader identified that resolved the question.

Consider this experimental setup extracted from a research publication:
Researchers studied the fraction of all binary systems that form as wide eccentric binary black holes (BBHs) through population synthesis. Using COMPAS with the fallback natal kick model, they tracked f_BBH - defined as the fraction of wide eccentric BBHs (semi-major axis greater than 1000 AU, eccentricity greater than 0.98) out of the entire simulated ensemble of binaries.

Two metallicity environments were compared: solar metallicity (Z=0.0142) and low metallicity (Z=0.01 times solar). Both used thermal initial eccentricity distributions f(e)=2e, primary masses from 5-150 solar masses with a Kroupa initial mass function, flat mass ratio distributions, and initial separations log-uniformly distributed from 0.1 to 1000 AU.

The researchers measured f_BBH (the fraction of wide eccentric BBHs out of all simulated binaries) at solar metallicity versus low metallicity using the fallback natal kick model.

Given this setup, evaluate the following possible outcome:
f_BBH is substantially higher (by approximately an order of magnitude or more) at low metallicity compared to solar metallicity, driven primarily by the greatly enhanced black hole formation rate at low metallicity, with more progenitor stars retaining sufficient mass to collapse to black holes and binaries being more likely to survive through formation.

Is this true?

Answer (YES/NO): NO